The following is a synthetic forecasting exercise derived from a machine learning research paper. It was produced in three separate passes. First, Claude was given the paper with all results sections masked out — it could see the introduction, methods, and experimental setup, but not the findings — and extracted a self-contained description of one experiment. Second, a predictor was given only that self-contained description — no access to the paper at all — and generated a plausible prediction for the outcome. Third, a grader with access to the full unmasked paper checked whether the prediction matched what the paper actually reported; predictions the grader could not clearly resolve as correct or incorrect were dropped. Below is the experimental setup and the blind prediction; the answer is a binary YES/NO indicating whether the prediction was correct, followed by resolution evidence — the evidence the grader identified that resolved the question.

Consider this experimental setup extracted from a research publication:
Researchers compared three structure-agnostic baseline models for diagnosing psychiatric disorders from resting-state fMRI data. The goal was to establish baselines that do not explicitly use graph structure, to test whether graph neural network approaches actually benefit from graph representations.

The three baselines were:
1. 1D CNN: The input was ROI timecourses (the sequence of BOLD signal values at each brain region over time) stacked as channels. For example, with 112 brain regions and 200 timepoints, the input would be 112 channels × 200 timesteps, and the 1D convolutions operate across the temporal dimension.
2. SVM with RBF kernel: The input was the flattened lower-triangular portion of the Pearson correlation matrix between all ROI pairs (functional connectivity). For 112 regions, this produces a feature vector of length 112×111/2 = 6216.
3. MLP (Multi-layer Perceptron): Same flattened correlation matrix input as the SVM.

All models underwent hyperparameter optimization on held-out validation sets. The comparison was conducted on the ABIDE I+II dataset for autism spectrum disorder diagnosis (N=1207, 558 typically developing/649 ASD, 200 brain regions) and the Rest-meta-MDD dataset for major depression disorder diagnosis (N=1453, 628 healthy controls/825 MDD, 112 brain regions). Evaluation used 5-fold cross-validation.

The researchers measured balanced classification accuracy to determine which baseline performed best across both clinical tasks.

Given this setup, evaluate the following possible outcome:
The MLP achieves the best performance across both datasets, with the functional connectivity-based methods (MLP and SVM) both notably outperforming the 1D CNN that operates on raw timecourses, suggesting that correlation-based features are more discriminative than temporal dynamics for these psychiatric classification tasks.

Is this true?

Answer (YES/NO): NO